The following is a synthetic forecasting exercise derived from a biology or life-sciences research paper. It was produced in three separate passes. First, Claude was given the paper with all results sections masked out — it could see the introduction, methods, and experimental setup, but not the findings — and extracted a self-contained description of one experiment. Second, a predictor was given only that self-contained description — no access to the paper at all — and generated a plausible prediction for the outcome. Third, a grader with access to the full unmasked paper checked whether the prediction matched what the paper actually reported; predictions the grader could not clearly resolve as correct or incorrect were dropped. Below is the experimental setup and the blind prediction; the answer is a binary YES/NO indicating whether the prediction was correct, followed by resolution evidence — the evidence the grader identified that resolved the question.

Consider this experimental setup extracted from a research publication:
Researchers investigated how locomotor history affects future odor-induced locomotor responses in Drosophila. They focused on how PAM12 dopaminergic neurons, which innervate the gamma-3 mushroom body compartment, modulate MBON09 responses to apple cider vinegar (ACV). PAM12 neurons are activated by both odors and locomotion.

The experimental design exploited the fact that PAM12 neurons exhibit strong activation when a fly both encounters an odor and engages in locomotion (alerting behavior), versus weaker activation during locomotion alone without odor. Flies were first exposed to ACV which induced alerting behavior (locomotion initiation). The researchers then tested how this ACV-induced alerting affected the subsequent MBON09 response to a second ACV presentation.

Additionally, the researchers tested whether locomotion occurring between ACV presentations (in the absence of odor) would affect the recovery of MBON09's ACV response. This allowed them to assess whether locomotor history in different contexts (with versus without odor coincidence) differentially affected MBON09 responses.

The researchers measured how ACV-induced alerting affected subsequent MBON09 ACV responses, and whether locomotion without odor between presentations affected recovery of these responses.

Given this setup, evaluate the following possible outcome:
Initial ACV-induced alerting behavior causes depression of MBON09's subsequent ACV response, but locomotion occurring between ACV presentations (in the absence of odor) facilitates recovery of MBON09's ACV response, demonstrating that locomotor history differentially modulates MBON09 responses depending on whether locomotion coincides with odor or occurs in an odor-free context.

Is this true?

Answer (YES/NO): YES